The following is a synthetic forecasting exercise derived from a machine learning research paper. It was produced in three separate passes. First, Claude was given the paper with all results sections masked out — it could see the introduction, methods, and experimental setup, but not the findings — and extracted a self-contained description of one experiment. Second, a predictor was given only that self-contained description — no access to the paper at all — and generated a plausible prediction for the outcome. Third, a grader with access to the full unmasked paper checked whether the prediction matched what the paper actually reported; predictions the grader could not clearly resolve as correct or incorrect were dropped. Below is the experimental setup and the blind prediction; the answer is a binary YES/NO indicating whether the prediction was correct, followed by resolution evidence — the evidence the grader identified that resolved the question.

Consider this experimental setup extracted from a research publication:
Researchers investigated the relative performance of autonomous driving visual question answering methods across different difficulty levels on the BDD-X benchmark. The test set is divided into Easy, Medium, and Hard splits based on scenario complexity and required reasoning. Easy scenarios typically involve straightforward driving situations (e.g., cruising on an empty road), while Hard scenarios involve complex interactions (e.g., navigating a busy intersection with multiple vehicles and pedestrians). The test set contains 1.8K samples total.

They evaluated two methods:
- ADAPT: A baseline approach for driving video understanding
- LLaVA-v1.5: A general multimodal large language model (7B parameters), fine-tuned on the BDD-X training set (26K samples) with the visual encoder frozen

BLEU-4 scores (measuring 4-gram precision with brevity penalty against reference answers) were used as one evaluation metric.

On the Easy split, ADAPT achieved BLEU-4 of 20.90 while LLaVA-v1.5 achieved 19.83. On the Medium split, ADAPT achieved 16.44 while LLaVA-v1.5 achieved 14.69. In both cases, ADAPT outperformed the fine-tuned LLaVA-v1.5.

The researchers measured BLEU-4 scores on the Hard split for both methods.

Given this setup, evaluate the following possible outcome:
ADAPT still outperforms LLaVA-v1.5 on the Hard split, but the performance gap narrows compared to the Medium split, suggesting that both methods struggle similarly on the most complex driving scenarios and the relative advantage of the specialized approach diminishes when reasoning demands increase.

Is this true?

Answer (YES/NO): NO